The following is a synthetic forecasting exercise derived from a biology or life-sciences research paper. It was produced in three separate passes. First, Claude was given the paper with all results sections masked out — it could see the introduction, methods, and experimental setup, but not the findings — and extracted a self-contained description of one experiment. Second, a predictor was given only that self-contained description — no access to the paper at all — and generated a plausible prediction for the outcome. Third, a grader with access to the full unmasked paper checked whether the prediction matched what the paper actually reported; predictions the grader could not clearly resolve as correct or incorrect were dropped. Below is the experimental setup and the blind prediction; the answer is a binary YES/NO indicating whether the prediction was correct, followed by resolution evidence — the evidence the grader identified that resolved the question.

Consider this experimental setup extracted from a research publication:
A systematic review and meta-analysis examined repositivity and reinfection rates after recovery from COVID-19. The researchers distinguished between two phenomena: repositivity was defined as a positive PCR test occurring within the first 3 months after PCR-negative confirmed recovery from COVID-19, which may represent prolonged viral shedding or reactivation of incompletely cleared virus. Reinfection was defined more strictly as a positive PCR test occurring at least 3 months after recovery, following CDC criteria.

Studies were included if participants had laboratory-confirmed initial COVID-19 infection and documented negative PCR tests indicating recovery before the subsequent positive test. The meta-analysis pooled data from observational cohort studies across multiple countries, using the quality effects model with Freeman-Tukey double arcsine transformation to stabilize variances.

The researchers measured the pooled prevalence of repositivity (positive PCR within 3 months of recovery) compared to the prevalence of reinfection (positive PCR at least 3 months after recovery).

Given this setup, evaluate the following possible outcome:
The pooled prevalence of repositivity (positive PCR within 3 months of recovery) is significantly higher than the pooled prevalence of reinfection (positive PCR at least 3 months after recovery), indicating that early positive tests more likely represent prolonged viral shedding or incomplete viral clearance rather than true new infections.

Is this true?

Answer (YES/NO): YES